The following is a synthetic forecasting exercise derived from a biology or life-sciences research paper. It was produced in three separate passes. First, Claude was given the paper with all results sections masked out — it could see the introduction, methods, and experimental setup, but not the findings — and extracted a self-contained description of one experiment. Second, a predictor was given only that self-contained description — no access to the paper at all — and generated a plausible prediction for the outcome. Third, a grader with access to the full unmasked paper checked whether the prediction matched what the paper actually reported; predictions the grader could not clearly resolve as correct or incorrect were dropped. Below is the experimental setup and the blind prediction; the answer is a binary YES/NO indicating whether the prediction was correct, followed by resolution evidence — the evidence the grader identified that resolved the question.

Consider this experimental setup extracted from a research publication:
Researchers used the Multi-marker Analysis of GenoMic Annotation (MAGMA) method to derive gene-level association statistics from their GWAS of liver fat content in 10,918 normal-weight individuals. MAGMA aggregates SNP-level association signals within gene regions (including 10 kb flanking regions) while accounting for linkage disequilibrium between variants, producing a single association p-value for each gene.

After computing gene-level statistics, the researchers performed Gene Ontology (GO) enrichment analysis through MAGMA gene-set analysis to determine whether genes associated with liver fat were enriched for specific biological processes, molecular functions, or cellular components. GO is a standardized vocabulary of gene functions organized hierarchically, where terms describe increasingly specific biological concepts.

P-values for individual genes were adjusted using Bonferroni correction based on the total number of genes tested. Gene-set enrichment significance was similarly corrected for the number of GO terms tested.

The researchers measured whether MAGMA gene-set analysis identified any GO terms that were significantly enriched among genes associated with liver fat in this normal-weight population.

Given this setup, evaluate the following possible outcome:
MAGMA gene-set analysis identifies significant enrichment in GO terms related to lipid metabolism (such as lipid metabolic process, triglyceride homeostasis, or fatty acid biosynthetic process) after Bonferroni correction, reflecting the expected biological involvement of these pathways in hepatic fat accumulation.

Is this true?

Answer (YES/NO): NO